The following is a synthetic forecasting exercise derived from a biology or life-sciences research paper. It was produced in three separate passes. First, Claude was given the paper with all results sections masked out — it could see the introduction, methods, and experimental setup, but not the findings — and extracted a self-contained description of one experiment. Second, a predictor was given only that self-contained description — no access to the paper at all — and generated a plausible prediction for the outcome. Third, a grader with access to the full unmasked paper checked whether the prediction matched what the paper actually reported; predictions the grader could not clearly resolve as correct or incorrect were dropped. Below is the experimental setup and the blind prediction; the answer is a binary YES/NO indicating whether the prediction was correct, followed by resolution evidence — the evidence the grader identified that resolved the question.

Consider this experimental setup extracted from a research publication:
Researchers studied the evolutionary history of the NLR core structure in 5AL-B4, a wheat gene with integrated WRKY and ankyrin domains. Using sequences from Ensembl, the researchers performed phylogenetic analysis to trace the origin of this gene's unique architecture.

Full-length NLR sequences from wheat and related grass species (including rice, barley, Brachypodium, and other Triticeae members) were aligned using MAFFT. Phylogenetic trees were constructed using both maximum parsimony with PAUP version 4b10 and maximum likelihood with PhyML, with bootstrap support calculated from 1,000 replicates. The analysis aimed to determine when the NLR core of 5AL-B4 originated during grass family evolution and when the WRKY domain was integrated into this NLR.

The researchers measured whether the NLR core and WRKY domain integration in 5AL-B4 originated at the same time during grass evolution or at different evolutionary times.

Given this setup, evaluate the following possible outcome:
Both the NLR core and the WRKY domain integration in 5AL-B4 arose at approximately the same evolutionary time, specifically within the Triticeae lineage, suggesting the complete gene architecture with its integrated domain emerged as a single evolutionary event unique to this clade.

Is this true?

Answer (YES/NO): NO